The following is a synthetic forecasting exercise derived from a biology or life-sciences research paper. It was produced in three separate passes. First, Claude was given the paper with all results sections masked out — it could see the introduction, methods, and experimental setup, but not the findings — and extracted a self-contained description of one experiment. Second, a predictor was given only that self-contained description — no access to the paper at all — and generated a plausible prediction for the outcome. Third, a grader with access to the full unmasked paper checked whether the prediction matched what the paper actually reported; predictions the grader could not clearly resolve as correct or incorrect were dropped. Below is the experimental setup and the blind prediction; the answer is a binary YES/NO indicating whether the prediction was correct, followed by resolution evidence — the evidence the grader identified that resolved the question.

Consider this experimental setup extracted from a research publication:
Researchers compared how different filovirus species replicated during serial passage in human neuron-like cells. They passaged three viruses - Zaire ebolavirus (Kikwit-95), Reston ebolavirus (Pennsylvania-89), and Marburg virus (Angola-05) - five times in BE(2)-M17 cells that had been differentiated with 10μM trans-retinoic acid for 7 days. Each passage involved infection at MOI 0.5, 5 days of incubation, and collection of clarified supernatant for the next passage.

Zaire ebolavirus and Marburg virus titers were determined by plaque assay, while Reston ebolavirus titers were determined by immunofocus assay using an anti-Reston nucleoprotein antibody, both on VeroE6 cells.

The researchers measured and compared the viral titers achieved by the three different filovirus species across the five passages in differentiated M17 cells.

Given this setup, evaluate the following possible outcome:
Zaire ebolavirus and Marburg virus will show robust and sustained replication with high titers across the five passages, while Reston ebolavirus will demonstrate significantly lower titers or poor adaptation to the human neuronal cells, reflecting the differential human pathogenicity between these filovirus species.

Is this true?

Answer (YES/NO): NO